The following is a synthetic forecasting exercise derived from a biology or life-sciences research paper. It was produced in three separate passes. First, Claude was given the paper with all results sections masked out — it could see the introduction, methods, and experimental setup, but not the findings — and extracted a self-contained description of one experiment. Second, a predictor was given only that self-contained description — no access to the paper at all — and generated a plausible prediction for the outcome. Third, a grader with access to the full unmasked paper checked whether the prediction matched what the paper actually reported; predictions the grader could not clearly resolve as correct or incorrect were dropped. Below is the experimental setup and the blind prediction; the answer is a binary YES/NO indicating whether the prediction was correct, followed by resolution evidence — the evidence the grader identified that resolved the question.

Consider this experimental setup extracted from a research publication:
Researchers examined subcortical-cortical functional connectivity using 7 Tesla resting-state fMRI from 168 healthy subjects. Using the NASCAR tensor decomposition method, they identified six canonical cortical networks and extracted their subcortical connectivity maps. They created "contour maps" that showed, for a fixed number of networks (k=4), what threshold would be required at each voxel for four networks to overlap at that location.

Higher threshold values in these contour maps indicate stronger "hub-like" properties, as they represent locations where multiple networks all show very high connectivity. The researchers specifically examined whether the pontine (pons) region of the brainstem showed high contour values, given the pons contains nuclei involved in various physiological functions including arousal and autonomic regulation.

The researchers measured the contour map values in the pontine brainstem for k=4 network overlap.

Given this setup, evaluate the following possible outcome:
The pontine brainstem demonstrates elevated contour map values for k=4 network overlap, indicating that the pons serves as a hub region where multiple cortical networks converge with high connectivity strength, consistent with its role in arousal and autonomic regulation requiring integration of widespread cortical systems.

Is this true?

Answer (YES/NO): YES